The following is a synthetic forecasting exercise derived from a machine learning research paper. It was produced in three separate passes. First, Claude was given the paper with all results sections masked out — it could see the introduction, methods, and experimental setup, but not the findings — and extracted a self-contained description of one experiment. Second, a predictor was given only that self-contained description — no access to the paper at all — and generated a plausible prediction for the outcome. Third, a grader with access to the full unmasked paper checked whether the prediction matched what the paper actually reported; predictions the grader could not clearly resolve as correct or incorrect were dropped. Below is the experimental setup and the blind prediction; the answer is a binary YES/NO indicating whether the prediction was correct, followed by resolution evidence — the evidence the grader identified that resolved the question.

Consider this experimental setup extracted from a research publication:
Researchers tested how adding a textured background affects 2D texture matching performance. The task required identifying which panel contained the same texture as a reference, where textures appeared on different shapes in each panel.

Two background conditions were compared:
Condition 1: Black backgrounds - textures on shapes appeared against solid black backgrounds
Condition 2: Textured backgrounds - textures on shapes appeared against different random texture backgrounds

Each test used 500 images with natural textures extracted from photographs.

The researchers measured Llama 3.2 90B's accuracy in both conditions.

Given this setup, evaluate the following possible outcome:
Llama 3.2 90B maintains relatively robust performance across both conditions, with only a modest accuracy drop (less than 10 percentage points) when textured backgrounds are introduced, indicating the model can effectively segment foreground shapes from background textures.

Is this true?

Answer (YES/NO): NO